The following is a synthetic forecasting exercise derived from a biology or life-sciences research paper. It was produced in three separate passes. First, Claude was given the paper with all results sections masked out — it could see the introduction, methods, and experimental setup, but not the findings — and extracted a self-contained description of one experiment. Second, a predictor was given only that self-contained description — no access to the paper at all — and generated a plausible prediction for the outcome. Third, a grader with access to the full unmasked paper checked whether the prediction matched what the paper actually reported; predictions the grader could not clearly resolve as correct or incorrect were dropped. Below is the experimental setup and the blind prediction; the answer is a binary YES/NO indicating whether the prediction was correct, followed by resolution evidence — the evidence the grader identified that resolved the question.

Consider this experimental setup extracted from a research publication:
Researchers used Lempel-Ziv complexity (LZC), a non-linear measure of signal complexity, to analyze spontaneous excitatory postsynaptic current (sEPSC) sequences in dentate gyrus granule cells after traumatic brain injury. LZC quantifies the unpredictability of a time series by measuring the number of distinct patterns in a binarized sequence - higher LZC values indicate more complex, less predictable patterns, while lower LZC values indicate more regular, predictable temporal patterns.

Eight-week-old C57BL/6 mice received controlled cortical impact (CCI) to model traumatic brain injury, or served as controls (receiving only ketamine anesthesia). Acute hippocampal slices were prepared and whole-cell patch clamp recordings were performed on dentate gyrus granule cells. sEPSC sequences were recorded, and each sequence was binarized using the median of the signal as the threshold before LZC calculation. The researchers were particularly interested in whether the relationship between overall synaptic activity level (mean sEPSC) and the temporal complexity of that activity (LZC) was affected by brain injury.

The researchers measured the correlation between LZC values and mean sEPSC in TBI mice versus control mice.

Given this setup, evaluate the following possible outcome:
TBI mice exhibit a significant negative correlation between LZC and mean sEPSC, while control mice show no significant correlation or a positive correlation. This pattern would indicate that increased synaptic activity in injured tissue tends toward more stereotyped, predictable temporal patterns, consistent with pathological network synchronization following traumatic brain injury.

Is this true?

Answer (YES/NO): NO